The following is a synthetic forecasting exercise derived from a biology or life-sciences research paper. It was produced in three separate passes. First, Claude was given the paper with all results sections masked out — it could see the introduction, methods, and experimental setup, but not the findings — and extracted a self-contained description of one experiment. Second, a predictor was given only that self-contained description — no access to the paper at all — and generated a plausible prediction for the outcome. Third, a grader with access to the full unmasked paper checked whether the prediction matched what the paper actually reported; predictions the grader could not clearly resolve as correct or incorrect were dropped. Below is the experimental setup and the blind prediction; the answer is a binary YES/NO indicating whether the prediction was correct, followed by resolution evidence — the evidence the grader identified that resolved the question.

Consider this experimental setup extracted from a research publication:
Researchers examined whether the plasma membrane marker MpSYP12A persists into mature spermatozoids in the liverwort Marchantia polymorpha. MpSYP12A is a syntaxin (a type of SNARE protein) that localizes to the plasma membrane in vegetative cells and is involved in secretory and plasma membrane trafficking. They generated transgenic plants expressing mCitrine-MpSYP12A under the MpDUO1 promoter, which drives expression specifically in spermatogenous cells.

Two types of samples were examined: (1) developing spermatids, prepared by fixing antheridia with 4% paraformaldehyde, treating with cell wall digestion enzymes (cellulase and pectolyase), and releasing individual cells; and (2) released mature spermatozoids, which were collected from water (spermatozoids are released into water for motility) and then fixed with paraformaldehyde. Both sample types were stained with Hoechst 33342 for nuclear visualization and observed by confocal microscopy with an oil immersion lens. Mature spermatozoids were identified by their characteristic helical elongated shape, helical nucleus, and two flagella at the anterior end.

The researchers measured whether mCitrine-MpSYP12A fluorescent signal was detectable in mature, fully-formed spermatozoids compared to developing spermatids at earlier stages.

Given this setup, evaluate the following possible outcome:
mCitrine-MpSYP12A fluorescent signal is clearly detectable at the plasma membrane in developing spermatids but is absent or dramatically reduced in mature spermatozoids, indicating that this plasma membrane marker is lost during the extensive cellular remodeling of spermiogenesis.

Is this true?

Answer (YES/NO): YES